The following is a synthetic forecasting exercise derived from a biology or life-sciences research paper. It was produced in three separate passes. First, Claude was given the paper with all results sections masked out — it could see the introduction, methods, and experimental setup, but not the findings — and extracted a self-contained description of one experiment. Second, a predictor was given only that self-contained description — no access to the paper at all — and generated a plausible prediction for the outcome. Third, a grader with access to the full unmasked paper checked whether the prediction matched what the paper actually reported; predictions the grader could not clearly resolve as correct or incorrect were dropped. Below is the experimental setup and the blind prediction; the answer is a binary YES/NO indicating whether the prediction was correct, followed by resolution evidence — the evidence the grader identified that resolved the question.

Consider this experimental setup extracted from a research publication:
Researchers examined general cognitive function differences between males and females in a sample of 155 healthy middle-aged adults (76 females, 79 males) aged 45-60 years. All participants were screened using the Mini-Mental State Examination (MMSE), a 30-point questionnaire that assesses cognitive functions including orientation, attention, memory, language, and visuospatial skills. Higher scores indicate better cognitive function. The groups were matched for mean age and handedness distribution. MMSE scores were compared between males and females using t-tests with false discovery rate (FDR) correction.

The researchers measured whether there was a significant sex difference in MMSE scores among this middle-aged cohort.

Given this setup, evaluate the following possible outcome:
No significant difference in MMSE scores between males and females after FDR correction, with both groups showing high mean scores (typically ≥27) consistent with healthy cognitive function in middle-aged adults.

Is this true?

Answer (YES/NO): NO